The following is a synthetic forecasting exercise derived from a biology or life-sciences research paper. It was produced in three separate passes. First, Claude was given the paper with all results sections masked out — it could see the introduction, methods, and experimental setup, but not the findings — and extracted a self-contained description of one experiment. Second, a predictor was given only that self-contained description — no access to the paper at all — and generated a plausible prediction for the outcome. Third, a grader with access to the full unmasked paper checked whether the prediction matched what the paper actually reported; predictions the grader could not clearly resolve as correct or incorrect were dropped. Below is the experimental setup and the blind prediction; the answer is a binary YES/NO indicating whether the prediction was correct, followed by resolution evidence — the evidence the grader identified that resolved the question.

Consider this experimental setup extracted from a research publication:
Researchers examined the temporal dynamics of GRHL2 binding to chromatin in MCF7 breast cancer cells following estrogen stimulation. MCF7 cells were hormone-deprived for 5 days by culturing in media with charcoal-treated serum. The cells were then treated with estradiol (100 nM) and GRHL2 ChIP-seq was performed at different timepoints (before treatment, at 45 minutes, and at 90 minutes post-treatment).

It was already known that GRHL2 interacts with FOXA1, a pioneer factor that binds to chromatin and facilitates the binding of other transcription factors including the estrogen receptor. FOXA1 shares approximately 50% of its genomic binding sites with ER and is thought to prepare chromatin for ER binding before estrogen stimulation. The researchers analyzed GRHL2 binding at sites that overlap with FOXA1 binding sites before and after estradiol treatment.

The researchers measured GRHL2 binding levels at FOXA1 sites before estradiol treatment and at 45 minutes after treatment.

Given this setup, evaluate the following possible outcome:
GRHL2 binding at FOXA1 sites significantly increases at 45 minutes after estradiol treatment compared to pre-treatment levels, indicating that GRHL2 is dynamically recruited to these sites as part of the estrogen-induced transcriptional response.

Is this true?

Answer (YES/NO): NO